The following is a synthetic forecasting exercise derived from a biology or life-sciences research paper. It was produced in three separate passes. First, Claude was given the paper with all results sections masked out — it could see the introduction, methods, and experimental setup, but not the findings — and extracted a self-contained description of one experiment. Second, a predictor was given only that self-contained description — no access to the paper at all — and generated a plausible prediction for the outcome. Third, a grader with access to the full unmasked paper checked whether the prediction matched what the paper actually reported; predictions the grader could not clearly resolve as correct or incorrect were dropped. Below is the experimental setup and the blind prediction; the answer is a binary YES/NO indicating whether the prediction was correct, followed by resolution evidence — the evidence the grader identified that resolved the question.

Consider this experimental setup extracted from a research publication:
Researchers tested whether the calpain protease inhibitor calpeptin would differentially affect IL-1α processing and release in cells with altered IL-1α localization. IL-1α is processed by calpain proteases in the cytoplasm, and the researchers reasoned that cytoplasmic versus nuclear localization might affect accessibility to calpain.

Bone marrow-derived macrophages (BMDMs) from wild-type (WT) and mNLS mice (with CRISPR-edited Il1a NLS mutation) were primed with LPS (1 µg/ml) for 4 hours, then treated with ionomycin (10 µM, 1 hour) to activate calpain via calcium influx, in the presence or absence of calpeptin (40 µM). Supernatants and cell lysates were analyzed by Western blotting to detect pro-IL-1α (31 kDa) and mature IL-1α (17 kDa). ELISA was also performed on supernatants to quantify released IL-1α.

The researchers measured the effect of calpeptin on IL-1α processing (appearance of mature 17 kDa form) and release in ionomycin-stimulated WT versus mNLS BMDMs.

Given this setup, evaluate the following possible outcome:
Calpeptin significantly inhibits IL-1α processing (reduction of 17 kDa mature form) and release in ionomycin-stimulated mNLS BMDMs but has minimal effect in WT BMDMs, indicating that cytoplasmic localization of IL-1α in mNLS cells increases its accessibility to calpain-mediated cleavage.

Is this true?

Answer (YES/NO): NO